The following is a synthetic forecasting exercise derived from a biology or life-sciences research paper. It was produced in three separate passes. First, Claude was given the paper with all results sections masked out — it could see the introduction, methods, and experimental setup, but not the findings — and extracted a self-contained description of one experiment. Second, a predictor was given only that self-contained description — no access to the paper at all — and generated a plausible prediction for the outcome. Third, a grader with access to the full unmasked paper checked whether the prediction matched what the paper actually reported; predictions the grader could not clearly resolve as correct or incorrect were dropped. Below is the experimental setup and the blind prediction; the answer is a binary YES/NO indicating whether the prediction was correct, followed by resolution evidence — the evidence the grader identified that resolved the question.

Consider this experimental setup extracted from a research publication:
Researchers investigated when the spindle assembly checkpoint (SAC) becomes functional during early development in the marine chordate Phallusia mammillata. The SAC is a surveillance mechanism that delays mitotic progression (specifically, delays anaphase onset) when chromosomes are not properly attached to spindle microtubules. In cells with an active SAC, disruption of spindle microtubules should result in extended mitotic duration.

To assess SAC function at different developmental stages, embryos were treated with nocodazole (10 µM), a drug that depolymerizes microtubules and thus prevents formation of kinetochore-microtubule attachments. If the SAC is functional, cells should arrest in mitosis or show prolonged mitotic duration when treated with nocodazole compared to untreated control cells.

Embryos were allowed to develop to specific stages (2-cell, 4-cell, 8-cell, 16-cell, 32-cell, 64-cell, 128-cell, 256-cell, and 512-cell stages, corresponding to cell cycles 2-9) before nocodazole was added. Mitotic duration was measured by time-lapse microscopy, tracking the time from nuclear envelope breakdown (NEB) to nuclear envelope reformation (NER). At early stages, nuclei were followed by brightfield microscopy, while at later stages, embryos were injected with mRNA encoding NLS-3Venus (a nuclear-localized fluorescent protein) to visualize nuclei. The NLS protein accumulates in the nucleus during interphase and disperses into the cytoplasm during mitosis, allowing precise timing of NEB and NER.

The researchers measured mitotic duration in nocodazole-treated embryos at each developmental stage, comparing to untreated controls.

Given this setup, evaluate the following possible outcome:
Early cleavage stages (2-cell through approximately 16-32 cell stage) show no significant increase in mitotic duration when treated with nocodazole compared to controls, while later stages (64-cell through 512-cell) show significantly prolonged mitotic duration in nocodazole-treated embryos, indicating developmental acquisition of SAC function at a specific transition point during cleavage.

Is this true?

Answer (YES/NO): NO